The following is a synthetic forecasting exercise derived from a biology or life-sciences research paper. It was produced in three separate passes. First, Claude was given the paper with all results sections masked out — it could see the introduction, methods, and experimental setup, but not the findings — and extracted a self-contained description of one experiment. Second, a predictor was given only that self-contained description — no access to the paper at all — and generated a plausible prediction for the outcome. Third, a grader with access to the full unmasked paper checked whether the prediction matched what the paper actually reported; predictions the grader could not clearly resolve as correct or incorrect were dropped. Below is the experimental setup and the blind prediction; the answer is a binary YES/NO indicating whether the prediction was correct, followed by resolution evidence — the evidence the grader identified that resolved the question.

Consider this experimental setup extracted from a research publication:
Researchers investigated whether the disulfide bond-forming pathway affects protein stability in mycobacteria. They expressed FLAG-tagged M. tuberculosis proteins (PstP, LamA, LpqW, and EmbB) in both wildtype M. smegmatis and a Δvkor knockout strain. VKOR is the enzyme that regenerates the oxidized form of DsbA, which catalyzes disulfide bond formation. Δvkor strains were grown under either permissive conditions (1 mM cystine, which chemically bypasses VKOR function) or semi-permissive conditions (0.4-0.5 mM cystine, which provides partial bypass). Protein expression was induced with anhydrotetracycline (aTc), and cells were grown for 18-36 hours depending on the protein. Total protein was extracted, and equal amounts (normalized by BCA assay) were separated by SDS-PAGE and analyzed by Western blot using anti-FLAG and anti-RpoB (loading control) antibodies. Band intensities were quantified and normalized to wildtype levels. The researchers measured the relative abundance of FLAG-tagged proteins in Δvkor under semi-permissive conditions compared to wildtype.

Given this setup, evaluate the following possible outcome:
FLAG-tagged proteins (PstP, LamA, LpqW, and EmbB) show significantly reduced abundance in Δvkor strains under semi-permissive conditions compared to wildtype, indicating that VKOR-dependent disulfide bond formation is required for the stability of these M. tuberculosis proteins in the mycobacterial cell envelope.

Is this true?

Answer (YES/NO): YES